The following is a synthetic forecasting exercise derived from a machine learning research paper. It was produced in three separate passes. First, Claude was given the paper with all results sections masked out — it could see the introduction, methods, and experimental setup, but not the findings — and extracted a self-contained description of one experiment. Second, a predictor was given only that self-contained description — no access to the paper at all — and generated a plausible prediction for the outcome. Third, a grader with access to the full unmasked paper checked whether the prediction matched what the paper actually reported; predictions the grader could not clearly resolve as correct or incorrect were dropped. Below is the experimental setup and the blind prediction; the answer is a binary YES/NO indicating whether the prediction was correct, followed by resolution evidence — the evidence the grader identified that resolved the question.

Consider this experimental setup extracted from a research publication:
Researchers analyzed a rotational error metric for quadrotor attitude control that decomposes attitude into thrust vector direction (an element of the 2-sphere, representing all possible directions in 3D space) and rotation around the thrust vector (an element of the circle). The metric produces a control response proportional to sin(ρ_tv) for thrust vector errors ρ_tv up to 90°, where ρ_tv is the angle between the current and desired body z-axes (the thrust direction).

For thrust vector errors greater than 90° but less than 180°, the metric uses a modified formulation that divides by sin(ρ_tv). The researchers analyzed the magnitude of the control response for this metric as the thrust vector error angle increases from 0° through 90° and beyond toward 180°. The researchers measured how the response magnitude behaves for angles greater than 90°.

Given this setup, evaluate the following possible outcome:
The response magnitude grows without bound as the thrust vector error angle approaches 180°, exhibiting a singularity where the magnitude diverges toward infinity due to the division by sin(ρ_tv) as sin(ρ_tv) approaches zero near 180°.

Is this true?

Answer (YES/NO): NO